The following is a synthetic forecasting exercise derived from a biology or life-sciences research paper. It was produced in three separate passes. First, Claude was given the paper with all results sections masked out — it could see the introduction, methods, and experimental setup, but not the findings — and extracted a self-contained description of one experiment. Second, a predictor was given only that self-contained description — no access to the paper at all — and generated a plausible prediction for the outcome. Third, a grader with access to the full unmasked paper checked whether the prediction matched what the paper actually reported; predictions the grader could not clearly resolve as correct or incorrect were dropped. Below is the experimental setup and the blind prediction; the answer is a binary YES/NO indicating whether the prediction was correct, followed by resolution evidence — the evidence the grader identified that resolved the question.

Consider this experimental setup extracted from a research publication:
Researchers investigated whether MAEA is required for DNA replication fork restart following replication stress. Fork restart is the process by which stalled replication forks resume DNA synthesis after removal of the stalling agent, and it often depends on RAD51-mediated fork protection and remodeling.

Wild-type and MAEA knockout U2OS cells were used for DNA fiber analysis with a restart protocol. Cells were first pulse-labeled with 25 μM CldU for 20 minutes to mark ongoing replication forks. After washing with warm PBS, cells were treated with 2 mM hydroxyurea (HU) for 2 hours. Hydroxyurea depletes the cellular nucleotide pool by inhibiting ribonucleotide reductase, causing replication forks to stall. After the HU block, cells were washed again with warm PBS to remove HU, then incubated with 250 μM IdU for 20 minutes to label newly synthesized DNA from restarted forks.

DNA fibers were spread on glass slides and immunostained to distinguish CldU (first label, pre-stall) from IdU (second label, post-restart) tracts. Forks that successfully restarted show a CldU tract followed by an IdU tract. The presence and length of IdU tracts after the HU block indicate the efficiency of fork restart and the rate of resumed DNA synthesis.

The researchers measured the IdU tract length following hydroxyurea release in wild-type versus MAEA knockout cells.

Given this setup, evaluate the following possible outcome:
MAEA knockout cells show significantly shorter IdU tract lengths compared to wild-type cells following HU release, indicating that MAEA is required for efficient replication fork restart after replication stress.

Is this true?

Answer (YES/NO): YES